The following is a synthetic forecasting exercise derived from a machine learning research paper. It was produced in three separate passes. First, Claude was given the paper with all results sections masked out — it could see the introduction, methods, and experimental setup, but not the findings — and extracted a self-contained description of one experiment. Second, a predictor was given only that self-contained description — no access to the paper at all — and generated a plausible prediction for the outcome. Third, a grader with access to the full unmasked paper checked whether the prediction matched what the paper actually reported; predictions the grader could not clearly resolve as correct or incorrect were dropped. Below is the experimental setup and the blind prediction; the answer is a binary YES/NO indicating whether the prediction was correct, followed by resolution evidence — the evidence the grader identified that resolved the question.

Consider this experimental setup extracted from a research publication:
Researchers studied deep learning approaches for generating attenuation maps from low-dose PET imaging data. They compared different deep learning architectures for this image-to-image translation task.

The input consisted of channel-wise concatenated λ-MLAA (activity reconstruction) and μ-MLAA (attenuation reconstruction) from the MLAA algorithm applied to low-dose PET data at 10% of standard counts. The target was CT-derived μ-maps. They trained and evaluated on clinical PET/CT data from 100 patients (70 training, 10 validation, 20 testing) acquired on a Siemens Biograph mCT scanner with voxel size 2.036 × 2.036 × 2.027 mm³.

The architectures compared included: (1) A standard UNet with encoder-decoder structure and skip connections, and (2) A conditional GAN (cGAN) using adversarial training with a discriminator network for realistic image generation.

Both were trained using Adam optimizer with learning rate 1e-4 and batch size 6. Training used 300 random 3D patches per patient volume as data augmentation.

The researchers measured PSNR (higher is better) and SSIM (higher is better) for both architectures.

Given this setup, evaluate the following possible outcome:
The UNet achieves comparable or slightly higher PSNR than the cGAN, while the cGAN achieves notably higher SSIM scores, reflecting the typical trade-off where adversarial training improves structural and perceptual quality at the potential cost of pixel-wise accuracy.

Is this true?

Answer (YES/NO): NO